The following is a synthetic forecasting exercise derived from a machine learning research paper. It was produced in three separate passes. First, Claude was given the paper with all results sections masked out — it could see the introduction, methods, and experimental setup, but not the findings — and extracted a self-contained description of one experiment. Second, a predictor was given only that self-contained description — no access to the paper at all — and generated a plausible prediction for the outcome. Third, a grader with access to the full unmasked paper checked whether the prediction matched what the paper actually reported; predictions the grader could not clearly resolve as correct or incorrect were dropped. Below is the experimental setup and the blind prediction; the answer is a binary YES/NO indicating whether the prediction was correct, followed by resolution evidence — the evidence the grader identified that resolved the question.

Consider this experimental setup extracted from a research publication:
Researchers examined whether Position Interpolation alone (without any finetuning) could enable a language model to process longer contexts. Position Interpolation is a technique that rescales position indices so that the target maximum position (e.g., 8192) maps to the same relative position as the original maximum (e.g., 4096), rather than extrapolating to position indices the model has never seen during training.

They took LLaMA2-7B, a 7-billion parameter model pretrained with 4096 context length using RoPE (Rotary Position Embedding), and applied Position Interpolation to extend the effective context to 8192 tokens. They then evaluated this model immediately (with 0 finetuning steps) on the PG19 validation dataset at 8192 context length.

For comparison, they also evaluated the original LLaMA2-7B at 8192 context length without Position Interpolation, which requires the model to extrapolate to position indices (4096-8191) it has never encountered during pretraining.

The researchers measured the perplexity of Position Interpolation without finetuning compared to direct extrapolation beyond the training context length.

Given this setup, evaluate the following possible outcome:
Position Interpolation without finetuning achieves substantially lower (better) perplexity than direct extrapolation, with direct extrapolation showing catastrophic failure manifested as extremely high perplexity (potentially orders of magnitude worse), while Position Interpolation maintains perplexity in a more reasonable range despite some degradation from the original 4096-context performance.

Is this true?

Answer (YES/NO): YES